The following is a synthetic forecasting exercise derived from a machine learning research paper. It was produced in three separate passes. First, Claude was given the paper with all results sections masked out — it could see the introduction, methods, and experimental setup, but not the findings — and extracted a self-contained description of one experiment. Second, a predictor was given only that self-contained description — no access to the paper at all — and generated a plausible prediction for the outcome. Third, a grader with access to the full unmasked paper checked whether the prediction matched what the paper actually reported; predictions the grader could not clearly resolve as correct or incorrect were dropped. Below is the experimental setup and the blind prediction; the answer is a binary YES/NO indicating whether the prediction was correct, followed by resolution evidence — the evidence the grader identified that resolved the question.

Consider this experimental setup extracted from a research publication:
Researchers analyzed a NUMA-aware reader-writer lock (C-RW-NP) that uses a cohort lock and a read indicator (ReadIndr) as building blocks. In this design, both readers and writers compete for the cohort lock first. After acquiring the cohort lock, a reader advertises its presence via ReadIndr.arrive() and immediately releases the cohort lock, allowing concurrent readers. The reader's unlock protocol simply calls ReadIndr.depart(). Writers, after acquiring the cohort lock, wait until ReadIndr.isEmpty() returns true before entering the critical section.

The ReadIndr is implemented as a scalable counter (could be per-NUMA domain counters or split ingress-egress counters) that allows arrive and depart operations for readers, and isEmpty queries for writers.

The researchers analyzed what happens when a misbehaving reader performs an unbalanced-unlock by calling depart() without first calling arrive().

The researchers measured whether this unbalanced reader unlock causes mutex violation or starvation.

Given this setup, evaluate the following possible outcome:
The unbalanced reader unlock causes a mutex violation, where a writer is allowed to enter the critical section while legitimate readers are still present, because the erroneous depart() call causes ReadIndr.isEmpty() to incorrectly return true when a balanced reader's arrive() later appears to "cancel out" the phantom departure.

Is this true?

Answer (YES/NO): NO